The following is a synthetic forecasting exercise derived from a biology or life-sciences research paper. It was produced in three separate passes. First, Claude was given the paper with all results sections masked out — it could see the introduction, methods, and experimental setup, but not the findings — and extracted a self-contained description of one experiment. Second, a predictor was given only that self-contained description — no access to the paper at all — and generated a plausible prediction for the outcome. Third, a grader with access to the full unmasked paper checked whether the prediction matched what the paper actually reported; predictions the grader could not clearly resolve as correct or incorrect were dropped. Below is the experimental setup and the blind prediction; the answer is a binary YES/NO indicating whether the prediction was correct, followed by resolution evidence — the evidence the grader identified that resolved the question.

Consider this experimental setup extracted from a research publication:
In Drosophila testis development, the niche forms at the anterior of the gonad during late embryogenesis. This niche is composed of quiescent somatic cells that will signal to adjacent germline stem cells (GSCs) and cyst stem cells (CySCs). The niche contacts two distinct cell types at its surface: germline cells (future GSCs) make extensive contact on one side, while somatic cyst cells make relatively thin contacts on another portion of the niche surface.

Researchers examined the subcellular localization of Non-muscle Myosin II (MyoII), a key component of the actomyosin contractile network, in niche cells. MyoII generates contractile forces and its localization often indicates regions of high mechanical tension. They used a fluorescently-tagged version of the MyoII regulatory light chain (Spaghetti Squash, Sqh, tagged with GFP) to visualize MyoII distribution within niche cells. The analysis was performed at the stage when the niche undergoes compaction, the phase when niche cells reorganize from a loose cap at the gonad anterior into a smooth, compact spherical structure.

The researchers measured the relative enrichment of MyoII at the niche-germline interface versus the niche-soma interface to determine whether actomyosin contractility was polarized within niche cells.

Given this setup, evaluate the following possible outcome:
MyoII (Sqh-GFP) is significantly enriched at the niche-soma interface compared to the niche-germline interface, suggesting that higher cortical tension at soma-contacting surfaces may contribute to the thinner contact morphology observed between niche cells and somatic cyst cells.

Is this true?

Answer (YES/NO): NO